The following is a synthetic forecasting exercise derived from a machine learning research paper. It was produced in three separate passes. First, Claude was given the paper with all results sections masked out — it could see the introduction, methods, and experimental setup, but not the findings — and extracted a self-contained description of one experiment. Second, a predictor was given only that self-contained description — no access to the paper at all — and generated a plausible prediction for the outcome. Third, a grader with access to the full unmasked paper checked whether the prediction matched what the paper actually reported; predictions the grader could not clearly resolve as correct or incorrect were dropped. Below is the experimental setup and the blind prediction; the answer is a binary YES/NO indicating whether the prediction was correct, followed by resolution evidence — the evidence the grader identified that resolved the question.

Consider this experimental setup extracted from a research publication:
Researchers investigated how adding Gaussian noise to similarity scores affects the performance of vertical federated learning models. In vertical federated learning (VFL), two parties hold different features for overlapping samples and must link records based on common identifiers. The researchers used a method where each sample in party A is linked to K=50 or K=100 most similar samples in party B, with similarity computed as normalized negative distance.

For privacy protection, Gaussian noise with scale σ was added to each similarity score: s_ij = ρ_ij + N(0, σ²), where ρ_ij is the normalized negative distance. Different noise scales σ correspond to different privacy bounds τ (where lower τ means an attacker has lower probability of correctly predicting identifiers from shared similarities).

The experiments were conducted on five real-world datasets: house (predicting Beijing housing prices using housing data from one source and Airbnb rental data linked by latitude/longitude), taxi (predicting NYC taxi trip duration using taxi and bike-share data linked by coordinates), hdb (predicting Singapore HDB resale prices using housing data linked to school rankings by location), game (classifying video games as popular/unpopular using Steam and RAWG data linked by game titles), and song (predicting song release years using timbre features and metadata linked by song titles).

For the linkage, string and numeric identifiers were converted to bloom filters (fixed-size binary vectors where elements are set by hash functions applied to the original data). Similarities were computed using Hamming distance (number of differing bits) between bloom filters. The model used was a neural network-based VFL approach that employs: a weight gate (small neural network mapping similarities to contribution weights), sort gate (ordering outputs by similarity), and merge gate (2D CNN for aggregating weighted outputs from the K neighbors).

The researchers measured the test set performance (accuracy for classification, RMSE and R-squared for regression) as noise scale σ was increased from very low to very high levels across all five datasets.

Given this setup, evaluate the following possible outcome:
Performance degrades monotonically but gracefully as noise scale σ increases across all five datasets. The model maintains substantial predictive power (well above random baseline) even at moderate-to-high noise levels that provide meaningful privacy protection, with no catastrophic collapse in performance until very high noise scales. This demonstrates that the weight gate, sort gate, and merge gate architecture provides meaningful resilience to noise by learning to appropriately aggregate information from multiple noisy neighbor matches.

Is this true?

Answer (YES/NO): NO